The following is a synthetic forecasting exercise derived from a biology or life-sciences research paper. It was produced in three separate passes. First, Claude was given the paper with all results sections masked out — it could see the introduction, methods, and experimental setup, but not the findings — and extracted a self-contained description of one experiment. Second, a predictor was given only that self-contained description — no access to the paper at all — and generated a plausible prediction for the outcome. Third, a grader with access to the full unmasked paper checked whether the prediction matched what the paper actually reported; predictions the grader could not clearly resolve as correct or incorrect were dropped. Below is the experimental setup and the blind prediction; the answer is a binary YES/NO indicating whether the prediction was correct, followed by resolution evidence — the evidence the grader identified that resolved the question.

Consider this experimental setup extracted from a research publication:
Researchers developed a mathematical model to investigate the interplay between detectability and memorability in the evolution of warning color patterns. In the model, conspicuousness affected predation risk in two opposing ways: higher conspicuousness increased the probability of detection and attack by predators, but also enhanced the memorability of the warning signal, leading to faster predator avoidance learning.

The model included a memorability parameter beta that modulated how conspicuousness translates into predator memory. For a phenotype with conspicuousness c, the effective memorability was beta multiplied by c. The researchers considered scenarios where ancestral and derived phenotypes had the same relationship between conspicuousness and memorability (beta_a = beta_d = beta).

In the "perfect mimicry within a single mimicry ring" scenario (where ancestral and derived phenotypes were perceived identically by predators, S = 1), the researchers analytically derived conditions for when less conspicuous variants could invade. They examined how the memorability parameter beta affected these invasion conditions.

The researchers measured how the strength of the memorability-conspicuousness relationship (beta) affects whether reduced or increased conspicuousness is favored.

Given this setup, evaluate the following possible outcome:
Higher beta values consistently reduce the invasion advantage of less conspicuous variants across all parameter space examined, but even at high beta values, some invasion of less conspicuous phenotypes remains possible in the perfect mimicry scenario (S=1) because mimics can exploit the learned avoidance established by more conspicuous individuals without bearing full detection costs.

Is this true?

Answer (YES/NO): NO